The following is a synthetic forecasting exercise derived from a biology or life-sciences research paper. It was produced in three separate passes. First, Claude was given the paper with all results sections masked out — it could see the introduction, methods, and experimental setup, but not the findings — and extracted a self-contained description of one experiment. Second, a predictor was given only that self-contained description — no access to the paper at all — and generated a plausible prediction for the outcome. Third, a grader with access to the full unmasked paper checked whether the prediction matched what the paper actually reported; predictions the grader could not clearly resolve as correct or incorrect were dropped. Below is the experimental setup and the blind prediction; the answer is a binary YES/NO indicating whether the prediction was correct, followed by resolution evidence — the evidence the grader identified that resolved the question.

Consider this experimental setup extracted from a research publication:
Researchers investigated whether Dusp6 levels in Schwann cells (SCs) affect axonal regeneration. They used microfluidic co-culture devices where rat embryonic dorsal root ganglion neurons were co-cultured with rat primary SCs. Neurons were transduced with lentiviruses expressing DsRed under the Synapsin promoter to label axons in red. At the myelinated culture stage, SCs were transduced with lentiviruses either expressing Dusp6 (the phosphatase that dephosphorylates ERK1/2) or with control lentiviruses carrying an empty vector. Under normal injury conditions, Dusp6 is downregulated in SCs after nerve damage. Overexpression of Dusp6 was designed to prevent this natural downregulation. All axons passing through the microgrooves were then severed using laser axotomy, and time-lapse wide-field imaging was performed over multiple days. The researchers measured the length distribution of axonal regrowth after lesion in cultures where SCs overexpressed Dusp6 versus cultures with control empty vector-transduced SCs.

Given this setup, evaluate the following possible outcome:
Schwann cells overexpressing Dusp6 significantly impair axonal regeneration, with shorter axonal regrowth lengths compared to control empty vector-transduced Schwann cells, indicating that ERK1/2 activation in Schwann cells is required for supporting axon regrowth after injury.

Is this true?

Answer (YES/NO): YES